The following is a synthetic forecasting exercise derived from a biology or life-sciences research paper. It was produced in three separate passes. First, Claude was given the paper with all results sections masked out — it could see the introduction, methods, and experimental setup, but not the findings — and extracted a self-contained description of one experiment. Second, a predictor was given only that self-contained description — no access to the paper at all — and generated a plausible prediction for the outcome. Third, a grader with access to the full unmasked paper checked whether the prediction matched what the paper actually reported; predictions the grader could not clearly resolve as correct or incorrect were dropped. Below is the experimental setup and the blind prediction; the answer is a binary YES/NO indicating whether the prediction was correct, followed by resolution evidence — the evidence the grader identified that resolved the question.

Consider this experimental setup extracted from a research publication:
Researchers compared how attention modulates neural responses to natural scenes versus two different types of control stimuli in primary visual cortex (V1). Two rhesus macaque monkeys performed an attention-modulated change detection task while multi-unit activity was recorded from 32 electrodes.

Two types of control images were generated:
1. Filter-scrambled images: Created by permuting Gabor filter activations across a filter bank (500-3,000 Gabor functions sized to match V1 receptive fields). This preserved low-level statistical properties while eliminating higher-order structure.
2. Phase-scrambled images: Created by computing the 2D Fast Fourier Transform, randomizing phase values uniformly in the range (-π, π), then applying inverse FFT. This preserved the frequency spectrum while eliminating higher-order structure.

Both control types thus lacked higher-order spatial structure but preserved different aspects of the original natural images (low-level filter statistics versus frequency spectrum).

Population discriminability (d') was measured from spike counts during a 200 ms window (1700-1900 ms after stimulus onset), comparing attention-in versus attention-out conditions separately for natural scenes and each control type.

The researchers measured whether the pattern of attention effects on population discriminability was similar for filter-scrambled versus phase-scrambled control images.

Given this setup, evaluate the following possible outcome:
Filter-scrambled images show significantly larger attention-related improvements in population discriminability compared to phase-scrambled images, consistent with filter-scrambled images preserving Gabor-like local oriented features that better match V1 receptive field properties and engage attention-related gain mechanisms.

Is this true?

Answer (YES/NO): NO